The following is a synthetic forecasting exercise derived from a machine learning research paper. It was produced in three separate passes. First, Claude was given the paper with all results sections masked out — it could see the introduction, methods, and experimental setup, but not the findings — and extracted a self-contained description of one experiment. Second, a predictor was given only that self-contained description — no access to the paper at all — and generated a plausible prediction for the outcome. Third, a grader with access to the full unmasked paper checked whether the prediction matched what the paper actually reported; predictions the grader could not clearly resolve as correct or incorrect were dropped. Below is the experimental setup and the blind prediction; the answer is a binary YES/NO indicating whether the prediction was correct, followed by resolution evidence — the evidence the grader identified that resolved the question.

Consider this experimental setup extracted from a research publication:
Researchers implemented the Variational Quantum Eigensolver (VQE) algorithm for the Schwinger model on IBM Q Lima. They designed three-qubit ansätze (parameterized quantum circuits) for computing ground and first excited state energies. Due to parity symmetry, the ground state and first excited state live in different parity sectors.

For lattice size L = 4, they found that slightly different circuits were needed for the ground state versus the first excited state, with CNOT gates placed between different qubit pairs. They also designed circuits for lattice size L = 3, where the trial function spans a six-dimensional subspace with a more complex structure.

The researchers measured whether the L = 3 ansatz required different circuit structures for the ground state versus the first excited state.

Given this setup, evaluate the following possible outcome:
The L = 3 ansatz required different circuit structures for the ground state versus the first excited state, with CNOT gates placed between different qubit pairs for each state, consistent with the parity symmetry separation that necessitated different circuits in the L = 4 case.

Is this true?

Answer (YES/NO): NO